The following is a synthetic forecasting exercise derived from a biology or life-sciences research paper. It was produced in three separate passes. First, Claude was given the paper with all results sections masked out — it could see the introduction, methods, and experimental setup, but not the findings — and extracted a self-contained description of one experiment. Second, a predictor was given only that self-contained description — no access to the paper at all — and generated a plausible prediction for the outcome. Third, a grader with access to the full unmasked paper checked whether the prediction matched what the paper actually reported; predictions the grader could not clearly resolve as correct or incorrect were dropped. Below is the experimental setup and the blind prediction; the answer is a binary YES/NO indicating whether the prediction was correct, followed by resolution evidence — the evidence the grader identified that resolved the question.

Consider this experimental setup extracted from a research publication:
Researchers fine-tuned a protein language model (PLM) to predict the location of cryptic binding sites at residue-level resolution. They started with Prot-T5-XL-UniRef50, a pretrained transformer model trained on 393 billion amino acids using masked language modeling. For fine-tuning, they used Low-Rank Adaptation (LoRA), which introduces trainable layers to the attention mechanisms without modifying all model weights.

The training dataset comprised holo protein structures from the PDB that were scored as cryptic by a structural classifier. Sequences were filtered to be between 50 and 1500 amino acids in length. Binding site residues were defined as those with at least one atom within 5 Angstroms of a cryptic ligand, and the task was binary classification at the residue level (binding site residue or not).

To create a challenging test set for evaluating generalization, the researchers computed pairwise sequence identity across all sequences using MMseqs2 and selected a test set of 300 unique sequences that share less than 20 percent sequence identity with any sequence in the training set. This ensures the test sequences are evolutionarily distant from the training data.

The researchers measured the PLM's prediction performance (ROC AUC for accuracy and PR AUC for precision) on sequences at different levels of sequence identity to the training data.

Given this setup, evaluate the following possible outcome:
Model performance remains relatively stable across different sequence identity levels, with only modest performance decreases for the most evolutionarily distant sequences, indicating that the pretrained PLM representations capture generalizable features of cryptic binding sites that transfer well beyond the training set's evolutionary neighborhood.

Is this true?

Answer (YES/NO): NO